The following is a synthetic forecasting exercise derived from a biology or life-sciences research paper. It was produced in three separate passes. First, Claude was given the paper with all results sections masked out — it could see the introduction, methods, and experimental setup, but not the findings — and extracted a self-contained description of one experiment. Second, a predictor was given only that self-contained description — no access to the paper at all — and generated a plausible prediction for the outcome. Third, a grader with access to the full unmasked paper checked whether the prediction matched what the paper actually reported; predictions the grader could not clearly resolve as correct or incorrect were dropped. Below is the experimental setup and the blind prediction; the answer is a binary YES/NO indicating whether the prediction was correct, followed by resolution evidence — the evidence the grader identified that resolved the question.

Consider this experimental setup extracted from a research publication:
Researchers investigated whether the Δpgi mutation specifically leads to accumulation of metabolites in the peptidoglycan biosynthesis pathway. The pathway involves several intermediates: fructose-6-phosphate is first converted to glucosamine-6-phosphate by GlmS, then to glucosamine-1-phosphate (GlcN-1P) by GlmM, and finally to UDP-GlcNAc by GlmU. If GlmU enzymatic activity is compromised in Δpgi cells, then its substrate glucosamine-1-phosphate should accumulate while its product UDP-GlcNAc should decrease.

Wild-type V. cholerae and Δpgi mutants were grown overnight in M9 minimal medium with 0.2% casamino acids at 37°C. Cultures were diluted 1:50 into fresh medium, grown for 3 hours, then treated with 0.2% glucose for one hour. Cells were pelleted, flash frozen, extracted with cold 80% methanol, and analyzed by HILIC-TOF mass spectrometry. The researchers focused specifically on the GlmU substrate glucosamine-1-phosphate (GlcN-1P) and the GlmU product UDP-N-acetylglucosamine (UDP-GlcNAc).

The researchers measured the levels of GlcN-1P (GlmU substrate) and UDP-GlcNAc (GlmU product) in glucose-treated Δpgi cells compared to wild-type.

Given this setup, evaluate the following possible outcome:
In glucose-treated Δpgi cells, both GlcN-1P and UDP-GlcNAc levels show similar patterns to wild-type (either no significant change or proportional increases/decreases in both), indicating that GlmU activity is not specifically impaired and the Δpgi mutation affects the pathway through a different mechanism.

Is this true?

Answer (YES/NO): NO